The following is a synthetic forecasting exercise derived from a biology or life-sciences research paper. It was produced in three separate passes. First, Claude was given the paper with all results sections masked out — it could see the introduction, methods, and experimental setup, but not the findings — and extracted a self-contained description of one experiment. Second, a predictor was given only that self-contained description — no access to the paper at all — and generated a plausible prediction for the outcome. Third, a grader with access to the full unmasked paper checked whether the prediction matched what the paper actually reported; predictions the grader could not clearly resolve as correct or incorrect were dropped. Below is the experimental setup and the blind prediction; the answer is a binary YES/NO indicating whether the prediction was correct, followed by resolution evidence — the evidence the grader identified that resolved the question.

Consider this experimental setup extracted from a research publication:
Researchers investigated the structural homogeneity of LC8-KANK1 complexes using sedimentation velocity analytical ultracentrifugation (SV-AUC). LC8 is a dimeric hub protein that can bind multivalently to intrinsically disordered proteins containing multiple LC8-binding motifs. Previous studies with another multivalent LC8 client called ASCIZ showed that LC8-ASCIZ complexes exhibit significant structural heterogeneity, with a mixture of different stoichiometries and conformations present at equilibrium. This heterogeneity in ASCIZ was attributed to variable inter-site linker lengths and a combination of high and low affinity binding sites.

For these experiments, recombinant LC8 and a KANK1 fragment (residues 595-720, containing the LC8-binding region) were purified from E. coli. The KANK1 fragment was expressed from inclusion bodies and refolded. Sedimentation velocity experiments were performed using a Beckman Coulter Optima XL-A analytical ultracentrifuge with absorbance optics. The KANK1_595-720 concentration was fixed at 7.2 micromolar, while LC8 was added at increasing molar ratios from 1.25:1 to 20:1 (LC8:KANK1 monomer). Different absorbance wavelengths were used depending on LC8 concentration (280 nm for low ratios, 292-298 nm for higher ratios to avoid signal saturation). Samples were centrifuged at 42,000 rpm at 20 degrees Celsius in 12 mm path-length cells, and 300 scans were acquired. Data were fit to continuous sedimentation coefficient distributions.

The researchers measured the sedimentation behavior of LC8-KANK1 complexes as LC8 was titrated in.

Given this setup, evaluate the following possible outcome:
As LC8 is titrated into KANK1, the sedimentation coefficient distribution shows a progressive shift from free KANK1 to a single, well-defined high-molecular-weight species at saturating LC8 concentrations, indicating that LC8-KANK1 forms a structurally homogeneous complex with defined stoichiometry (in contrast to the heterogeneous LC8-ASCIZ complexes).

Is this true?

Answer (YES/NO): YES